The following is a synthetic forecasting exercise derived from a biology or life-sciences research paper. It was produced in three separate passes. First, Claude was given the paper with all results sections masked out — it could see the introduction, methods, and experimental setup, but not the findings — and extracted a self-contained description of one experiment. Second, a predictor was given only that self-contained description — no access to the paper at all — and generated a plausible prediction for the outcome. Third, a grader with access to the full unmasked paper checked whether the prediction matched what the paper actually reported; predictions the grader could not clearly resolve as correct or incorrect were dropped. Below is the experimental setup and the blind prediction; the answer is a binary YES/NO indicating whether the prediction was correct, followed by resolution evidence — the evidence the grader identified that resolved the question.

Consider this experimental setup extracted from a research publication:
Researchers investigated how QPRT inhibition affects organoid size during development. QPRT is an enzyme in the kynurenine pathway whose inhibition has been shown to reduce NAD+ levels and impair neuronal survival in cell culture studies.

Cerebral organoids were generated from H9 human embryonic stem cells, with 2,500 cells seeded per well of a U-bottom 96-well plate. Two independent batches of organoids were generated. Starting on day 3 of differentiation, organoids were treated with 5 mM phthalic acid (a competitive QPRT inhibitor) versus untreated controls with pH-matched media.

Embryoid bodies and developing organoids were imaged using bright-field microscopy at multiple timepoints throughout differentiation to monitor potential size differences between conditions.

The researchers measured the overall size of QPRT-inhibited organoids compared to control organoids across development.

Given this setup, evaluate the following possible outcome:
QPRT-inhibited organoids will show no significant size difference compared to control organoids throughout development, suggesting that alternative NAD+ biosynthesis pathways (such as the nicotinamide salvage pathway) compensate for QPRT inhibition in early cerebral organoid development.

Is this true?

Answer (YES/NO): NO